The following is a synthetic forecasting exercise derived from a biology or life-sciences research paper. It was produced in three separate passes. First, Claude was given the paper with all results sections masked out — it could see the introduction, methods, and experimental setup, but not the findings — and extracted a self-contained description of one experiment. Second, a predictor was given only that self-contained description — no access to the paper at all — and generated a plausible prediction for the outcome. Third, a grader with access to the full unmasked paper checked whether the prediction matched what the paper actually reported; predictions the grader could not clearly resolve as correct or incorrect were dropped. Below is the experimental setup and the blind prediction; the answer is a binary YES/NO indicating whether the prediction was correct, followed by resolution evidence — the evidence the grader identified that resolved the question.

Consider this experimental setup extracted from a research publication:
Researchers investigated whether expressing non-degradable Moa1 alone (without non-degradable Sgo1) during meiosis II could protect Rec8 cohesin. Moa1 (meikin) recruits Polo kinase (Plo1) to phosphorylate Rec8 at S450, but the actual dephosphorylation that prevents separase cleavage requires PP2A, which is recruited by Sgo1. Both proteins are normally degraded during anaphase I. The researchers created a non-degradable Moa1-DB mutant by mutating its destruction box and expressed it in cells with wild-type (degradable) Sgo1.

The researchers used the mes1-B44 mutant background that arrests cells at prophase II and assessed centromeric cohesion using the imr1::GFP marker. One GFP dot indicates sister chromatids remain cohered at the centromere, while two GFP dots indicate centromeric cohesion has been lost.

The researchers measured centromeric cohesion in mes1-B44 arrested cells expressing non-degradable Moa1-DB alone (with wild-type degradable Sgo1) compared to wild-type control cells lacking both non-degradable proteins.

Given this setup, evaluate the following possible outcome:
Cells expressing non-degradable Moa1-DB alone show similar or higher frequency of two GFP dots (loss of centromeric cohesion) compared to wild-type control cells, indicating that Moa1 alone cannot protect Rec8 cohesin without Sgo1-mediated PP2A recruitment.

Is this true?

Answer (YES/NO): YES